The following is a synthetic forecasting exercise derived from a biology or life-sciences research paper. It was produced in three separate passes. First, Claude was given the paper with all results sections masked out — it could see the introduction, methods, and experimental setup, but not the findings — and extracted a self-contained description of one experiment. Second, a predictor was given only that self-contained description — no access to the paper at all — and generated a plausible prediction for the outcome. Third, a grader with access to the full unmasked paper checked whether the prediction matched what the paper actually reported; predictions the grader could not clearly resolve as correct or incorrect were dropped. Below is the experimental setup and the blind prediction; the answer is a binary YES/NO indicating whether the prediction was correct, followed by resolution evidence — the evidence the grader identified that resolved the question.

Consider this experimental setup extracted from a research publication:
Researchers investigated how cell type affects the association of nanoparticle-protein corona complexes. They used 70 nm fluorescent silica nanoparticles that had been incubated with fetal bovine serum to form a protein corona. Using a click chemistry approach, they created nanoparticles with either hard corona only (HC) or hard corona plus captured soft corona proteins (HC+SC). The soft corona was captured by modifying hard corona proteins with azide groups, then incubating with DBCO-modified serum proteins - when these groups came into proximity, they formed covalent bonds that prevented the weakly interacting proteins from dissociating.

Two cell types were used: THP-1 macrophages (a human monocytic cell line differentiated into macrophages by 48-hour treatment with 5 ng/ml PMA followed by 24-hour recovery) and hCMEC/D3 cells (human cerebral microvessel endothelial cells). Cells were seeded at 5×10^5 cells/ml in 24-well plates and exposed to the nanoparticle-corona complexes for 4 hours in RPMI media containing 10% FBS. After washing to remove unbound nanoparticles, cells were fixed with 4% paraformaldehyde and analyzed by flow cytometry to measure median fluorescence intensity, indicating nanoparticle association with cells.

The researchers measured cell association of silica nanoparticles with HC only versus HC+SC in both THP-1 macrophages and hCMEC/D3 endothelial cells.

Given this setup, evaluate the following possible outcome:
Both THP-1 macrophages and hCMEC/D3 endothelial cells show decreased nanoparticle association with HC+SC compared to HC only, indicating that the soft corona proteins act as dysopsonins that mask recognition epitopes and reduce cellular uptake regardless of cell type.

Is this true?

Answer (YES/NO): NO